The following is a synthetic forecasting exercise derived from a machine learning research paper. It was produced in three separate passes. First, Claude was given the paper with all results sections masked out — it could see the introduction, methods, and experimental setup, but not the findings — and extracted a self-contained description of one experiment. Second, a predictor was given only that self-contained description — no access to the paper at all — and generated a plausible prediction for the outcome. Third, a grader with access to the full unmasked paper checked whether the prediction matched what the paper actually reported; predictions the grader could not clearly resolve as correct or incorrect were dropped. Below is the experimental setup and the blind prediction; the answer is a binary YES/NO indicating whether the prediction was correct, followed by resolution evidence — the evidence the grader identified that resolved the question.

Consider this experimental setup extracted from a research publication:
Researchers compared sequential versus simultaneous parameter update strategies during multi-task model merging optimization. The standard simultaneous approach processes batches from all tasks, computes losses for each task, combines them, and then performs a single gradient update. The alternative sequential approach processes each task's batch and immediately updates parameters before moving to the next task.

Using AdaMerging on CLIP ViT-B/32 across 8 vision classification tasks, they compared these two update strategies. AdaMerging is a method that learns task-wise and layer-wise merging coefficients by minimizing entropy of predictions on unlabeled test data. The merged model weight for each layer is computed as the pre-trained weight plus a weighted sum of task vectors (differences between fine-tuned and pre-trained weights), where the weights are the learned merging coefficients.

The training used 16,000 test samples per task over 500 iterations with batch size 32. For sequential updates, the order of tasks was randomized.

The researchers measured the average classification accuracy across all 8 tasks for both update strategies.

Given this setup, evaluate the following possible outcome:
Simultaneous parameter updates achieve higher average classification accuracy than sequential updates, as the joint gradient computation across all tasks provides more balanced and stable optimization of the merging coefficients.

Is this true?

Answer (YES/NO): NO